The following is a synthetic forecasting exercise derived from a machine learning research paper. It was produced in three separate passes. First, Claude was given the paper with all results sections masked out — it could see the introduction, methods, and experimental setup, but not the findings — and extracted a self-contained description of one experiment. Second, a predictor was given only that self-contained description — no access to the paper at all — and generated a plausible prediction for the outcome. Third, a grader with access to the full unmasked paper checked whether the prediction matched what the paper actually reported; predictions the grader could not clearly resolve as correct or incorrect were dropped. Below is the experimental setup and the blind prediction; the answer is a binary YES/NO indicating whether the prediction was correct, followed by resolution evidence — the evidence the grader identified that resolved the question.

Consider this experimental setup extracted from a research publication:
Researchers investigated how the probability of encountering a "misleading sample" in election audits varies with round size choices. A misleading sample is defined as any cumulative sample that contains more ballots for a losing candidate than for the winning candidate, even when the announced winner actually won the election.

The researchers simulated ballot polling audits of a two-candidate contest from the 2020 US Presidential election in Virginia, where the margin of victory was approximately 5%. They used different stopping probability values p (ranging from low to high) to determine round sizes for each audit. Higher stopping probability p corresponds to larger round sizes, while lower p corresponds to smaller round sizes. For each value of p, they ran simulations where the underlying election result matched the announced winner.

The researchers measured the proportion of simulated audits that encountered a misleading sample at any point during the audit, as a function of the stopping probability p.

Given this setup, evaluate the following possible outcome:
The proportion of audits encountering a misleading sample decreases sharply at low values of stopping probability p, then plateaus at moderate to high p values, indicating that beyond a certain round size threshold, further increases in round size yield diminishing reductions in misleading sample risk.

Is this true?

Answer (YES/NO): NO